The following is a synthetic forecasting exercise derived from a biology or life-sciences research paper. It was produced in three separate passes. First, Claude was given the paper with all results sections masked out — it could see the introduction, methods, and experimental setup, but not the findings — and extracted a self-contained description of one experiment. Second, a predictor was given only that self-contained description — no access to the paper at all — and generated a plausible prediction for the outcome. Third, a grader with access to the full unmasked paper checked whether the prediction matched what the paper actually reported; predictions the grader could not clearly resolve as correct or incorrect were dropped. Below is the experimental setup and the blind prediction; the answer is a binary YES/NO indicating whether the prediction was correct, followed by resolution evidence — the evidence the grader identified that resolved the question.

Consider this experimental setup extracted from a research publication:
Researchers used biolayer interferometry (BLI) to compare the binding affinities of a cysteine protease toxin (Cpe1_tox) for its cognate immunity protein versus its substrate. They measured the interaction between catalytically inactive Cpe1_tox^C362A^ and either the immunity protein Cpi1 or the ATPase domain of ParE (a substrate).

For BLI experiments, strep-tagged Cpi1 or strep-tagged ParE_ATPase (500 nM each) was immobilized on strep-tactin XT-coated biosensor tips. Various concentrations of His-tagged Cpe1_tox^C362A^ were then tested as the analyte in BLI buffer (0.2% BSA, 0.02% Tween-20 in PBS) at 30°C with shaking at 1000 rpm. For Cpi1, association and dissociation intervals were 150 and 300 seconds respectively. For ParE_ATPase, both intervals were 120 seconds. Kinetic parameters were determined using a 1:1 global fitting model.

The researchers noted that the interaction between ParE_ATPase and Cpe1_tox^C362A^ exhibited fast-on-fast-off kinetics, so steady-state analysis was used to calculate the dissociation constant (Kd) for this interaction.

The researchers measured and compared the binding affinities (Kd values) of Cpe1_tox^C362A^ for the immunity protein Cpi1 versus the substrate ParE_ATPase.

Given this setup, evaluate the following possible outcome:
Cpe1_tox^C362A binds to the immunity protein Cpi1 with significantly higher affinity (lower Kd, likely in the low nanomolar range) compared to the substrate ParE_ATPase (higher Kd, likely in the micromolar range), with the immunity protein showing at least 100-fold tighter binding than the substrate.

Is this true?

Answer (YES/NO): NO